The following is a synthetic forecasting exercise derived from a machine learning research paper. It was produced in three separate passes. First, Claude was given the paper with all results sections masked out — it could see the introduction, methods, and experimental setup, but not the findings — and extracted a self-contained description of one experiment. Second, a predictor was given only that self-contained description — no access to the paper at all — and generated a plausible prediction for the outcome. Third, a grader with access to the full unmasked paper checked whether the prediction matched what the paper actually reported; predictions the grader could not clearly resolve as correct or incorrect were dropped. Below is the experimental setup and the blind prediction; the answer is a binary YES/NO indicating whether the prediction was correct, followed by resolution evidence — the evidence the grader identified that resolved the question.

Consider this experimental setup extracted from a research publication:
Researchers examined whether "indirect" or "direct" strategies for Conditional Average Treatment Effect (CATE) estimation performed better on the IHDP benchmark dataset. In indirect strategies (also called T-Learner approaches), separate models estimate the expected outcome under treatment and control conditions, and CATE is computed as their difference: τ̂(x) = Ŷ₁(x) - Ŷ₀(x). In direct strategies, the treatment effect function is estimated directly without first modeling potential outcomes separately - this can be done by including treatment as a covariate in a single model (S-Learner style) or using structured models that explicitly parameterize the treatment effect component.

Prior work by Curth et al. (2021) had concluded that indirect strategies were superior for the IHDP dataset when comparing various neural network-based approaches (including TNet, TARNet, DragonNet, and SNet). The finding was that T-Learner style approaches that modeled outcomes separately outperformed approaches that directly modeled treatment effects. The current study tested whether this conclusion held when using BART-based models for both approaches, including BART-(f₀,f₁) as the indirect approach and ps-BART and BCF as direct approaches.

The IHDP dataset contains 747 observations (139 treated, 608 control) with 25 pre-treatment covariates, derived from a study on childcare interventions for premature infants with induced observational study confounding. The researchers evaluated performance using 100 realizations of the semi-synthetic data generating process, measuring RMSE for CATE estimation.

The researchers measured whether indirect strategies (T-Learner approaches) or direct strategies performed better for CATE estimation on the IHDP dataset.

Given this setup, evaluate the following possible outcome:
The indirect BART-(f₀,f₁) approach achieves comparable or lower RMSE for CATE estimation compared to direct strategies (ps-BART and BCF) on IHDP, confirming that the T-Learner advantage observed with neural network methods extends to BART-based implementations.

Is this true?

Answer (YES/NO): YES